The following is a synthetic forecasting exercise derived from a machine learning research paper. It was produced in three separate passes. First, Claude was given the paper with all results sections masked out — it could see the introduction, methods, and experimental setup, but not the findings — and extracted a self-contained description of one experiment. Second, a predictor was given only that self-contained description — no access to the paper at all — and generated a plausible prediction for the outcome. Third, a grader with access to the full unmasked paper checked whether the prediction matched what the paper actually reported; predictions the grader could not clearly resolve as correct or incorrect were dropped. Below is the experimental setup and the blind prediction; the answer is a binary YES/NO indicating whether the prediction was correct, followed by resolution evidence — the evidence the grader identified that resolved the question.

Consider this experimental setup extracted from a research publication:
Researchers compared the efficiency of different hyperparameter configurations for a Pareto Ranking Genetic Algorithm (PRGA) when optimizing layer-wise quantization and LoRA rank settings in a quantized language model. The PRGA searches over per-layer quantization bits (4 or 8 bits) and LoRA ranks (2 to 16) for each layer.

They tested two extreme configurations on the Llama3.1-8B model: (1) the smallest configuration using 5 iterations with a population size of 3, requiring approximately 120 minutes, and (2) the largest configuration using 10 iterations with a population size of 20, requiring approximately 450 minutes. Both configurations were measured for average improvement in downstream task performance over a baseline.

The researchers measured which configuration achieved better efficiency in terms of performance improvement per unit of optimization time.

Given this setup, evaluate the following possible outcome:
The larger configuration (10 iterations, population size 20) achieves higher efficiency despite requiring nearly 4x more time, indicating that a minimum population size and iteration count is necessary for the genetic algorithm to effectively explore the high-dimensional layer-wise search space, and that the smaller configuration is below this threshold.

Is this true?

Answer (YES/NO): NO